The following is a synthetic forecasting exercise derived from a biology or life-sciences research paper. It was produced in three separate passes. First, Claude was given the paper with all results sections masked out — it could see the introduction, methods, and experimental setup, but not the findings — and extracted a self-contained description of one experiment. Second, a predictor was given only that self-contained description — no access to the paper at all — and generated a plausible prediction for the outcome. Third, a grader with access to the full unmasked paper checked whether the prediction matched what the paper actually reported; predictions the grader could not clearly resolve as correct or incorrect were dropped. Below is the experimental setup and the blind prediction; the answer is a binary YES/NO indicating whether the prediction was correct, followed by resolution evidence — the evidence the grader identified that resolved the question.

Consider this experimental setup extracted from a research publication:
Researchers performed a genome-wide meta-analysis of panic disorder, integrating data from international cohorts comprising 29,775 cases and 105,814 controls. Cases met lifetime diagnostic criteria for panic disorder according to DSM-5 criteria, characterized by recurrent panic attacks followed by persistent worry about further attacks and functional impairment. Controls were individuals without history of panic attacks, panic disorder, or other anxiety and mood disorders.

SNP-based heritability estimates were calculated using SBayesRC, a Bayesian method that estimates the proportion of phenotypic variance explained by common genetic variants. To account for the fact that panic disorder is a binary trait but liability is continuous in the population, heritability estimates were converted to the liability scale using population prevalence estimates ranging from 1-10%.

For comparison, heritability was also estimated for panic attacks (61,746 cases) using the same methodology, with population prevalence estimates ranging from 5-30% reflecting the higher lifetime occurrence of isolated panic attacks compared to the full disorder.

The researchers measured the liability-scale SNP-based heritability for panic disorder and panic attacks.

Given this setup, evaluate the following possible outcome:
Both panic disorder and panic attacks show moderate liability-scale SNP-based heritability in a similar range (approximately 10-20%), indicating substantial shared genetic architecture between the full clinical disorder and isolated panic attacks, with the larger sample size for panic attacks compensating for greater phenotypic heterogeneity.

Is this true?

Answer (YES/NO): NO